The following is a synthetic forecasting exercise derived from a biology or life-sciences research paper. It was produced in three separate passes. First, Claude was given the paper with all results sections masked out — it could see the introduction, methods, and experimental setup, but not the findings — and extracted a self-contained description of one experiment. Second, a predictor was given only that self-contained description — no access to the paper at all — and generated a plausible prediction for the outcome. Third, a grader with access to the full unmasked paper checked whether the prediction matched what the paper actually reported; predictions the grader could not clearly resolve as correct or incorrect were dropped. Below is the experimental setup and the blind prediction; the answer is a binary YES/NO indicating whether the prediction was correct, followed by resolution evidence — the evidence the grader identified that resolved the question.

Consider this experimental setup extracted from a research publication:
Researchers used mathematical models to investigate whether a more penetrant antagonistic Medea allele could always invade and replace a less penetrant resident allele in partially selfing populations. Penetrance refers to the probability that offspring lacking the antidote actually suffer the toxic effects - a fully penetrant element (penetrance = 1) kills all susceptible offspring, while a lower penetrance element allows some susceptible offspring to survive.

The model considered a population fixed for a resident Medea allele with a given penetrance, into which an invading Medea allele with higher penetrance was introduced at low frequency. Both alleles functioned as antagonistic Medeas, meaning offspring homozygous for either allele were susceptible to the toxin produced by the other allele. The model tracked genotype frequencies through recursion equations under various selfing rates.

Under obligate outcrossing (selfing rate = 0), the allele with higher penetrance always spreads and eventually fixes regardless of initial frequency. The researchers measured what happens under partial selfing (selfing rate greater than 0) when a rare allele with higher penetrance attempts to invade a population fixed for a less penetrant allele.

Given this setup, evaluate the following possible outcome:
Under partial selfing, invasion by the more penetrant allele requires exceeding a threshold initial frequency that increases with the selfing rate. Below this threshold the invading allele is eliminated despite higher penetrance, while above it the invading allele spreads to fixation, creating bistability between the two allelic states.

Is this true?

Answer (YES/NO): YES